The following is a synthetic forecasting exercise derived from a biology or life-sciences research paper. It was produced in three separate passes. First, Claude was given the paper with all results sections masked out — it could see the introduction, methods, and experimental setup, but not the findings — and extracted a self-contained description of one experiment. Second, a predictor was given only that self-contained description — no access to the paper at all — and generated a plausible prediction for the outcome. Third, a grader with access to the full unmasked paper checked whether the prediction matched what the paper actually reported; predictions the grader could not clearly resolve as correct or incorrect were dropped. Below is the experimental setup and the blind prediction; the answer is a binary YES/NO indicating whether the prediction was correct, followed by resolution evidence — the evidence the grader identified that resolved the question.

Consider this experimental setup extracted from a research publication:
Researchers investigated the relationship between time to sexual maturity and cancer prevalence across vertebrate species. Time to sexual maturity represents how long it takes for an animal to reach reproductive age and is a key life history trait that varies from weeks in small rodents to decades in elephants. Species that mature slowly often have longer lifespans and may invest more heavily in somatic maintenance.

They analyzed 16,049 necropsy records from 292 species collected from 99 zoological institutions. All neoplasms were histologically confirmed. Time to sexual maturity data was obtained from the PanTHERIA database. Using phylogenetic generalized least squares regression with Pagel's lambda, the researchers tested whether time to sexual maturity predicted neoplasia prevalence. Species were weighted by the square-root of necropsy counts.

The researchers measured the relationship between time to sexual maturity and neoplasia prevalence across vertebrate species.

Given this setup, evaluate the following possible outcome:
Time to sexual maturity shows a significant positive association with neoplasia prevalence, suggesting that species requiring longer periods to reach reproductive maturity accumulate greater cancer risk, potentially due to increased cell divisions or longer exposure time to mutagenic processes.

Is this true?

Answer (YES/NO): NO